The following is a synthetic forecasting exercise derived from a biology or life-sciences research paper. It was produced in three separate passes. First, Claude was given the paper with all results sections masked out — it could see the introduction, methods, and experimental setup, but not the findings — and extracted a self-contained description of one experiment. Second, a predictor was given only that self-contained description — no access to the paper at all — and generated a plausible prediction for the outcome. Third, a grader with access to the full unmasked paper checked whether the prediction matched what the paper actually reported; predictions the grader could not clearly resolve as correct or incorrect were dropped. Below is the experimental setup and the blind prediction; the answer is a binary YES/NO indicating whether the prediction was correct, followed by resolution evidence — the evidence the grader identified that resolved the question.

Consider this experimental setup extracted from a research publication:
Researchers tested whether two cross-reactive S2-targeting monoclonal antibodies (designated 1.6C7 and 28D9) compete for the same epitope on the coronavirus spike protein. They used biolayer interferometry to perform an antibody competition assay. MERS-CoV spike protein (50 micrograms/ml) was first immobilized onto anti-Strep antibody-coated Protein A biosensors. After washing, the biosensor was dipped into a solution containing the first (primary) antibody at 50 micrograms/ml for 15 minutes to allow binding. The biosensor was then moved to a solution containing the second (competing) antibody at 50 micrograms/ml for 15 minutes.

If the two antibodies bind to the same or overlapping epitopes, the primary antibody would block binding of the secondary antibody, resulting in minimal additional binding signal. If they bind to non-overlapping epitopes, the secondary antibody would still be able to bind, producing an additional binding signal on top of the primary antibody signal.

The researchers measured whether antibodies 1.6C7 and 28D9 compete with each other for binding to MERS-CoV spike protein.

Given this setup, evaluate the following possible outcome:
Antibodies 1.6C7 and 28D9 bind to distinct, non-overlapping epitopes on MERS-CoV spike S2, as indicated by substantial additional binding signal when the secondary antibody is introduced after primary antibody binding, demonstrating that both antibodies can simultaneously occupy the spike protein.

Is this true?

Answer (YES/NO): NO